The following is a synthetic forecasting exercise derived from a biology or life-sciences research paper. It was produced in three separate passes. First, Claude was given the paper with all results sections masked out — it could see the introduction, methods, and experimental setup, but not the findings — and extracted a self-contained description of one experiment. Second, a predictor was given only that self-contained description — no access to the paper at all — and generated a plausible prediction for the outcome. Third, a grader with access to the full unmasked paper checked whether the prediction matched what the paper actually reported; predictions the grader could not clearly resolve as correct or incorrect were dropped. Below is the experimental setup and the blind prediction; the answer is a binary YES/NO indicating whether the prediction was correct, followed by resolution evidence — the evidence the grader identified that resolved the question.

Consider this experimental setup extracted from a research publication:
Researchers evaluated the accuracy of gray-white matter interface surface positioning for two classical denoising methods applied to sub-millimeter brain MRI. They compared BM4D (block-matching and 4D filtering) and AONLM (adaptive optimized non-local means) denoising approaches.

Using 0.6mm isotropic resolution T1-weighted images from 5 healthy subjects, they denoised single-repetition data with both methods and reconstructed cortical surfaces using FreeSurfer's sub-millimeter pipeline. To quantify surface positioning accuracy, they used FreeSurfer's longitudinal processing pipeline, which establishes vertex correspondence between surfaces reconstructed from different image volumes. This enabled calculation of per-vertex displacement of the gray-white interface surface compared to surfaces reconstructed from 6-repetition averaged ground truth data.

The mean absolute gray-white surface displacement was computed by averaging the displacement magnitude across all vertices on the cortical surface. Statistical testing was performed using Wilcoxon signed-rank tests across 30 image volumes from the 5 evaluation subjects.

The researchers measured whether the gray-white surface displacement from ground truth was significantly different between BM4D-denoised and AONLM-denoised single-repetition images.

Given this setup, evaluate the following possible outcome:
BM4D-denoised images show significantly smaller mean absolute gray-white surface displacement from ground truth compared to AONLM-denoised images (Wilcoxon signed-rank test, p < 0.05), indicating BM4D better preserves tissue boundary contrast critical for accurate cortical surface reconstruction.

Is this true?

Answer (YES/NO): NO